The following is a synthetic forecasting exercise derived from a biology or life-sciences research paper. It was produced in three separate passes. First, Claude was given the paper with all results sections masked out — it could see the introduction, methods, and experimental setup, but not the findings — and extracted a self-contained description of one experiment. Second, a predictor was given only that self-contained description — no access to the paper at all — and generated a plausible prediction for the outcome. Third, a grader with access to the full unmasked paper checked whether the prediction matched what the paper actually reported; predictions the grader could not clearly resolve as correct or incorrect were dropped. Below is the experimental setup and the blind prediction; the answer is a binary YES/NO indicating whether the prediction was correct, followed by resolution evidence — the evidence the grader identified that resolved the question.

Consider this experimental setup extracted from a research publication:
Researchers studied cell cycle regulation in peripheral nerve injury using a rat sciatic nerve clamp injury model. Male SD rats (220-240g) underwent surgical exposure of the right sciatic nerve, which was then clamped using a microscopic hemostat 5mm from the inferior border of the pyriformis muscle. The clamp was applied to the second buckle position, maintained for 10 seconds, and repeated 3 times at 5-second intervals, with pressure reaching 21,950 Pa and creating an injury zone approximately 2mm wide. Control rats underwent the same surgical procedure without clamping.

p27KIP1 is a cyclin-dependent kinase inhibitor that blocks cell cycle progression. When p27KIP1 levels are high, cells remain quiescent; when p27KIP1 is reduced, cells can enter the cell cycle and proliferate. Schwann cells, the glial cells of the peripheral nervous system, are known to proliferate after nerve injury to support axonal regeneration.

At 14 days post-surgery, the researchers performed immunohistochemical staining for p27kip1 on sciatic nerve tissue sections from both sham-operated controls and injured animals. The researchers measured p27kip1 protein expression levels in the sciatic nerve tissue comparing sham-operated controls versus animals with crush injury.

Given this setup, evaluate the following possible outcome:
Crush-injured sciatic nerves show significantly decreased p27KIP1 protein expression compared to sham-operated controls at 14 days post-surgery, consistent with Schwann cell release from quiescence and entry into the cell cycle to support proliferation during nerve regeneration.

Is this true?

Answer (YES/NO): YES